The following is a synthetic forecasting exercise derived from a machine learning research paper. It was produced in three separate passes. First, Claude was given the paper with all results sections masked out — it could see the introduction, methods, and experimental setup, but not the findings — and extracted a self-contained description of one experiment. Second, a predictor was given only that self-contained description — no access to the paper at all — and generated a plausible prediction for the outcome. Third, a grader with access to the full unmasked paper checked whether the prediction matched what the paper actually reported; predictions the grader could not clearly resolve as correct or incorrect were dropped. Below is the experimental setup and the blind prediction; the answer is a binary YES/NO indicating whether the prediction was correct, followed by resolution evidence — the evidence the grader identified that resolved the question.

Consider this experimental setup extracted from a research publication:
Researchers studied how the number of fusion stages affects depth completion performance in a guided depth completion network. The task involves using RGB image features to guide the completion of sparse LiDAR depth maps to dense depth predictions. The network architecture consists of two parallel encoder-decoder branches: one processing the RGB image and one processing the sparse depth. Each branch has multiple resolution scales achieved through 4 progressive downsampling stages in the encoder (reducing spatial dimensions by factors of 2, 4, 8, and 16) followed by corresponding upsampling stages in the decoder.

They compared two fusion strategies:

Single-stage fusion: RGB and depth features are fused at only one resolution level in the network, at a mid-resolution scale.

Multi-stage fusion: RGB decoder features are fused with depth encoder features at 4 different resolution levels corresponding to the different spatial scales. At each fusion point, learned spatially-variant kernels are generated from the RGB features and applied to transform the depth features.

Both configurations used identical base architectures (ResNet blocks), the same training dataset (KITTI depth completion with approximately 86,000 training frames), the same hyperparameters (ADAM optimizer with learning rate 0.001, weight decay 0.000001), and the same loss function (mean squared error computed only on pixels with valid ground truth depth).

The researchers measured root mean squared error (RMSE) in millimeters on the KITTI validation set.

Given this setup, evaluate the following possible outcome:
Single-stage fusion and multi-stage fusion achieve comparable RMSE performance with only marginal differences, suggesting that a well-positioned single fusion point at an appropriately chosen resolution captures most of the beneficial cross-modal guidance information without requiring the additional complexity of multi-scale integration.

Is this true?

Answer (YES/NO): NO